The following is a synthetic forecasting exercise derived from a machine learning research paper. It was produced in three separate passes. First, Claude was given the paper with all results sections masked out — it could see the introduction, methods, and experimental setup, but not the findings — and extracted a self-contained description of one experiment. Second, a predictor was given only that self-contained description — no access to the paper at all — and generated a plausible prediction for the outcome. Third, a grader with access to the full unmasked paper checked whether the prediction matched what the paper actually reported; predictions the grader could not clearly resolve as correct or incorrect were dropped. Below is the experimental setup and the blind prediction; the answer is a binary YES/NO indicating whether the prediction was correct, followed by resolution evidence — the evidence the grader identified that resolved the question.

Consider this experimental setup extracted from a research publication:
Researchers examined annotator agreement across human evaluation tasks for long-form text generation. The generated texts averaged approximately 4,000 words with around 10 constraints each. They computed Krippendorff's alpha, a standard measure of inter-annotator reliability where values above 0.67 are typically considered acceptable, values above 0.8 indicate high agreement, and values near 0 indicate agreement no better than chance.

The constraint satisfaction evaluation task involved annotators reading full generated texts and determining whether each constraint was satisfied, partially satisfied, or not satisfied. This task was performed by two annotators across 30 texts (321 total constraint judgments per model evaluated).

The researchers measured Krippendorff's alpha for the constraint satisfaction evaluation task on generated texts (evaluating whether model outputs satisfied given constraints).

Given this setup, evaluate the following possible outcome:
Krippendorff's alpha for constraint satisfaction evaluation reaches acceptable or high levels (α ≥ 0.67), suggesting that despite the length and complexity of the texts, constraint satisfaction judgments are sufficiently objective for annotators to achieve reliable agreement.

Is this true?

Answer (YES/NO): NO